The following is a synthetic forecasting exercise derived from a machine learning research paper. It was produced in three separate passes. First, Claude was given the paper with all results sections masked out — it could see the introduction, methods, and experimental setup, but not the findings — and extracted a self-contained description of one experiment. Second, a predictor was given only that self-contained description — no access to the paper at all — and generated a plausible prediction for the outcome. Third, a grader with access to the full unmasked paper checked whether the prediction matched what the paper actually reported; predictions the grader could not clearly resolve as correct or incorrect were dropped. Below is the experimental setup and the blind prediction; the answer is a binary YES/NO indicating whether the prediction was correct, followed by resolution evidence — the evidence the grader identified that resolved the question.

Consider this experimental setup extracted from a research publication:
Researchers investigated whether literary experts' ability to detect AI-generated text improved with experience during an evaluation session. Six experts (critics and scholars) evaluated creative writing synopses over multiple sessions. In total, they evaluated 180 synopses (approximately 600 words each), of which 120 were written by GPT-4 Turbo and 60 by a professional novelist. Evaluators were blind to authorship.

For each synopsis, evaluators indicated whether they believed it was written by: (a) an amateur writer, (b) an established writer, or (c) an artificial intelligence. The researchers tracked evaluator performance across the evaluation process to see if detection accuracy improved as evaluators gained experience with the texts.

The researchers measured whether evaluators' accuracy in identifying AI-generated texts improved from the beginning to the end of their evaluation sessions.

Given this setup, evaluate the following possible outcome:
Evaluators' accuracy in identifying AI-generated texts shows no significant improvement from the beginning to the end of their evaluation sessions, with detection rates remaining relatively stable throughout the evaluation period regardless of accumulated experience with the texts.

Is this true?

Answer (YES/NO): NO